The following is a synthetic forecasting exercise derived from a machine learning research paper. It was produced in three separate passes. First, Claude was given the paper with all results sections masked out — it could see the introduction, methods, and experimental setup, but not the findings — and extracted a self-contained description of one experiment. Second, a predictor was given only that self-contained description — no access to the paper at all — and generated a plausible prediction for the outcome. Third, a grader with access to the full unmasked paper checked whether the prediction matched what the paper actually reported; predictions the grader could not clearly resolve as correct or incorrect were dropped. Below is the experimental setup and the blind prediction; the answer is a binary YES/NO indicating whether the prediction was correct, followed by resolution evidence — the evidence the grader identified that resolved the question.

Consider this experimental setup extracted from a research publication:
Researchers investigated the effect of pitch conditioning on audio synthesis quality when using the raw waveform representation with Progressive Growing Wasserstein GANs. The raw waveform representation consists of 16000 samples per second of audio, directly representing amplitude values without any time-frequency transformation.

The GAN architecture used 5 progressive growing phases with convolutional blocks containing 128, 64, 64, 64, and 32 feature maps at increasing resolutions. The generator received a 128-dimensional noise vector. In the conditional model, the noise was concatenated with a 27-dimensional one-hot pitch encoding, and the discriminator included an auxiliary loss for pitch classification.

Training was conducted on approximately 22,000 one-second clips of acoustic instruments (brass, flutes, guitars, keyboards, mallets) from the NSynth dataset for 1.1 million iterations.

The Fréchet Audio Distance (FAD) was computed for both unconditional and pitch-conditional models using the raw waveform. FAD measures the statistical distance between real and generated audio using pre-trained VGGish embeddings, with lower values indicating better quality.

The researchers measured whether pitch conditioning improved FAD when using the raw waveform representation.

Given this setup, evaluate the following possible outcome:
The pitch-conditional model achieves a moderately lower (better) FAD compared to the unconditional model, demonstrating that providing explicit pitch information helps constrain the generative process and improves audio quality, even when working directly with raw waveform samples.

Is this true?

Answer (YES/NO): NO